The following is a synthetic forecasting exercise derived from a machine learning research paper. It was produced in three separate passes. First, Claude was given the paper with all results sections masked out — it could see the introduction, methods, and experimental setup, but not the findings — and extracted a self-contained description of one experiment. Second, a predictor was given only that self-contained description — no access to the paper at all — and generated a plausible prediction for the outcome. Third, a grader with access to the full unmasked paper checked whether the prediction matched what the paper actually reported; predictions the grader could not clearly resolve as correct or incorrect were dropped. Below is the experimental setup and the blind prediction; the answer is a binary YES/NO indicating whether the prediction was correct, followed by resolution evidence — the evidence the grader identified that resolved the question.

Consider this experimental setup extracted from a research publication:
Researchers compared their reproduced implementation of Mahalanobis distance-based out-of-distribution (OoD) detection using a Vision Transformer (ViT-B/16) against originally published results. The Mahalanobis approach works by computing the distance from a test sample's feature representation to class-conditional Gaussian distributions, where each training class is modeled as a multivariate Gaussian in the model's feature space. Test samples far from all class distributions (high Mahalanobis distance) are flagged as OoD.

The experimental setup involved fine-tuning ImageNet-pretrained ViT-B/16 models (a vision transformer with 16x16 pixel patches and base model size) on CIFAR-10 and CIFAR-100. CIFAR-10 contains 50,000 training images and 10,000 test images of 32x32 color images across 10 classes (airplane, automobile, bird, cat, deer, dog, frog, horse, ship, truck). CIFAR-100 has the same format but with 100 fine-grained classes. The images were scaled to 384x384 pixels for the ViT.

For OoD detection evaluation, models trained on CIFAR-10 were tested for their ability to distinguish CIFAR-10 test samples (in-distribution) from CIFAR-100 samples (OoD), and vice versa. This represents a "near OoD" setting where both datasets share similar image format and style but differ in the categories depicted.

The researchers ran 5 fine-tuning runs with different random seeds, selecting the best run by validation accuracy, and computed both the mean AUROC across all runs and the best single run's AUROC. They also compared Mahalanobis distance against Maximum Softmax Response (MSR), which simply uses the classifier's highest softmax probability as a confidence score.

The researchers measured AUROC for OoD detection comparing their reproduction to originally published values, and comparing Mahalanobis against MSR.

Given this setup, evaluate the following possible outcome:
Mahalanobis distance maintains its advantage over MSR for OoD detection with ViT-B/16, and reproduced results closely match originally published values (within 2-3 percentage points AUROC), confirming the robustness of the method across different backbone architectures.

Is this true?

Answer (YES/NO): NO